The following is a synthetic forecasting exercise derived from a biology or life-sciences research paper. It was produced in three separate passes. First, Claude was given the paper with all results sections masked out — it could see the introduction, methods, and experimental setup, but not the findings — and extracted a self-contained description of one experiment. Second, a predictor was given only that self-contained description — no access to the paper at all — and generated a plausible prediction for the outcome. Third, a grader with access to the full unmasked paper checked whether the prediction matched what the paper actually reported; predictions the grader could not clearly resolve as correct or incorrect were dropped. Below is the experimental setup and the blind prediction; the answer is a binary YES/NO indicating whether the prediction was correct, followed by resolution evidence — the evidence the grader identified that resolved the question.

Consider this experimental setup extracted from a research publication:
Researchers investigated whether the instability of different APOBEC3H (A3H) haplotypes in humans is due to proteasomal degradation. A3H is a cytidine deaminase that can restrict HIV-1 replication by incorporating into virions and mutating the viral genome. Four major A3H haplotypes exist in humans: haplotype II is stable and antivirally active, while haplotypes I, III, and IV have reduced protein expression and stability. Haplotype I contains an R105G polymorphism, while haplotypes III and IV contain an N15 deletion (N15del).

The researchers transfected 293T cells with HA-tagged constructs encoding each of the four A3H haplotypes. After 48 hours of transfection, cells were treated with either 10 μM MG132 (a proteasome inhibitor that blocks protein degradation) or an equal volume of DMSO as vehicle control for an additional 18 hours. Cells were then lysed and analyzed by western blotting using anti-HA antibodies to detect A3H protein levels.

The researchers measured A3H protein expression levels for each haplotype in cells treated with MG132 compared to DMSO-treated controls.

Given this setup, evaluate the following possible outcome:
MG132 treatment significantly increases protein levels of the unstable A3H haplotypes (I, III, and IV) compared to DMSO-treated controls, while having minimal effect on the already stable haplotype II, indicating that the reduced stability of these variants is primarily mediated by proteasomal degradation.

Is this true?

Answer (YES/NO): YES